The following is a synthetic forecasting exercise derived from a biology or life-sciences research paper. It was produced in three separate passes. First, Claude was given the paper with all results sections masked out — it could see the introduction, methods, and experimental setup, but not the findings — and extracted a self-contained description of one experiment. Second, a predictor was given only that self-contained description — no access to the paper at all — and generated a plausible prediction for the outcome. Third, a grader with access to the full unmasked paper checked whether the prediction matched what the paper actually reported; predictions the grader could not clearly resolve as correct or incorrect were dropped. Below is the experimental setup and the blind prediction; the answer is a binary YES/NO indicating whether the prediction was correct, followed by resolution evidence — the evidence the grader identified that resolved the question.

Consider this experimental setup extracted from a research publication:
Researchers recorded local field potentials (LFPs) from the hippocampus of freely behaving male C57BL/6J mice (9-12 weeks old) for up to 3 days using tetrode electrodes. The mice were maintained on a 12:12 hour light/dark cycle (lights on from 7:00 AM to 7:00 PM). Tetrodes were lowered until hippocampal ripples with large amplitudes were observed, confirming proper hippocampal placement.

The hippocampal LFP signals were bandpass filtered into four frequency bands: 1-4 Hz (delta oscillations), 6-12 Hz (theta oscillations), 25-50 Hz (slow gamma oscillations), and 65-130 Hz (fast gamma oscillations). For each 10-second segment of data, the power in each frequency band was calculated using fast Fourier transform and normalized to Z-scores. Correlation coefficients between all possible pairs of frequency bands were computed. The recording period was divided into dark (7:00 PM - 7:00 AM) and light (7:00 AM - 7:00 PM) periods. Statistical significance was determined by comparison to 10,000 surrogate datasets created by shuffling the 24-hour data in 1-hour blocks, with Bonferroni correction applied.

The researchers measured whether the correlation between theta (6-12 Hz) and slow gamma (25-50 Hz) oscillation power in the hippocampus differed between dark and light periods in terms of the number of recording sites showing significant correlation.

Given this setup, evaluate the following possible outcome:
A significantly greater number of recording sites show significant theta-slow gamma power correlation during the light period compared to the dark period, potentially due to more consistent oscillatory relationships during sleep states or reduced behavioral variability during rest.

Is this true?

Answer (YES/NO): NO